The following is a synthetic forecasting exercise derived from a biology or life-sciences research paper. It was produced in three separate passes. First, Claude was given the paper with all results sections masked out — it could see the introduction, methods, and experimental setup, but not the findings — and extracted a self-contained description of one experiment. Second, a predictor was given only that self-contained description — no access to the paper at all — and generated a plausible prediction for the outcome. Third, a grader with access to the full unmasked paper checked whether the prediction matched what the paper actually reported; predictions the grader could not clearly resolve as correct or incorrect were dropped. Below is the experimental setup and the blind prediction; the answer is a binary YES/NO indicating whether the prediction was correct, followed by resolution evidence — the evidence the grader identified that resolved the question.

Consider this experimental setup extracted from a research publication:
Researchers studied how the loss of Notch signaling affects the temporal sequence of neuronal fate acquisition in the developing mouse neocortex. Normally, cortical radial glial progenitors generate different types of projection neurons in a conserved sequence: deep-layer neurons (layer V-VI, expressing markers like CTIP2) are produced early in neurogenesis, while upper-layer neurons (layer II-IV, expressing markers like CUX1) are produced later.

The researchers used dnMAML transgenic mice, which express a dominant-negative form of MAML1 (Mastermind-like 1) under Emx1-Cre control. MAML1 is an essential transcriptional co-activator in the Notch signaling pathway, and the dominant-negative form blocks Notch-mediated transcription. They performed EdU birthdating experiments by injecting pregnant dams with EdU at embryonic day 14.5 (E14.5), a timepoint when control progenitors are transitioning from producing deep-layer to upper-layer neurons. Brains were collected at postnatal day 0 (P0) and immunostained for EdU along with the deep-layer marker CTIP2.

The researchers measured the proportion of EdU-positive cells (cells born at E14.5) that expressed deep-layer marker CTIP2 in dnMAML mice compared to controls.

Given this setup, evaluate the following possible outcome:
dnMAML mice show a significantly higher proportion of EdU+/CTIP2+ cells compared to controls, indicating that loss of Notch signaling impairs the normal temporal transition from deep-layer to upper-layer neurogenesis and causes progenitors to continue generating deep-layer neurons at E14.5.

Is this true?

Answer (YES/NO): YES